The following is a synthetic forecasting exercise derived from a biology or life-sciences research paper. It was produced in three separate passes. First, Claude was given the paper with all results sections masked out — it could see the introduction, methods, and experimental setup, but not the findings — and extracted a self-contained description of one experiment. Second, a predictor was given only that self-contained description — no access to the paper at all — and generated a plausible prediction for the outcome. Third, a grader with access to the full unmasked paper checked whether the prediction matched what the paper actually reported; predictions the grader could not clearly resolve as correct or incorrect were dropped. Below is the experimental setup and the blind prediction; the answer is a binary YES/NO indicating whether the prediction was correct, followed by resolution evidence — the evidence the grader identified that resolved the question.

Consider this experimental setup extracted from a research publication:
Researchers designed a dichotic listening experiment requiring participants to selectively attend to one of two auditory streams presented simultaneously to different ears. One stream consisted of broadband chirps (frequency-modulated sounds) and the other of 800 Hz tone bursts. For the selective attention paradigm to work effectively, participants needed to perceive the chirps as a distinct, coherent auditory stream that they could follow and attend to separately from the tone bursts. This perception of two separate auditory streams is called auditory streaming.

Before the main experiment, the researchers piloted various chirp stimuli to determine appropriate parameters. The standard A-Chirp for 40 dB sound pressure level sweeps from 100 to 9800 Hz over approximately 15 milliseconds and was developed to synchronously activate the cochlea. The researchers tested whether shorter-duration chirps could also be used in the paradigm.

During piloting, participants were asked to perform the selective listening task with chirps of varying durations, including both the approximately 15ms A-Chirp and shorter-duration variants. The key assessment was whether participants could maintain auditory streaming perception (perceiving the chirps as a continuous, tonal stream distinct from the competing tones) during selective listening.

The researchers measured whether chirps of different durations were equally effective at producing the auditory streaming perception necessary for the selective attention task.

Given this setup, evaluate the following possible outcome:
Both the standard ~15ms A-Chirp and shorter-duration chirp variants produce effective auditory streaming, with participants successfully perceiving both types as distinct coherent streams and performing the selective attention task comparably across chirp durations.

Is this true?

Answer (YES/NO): NO